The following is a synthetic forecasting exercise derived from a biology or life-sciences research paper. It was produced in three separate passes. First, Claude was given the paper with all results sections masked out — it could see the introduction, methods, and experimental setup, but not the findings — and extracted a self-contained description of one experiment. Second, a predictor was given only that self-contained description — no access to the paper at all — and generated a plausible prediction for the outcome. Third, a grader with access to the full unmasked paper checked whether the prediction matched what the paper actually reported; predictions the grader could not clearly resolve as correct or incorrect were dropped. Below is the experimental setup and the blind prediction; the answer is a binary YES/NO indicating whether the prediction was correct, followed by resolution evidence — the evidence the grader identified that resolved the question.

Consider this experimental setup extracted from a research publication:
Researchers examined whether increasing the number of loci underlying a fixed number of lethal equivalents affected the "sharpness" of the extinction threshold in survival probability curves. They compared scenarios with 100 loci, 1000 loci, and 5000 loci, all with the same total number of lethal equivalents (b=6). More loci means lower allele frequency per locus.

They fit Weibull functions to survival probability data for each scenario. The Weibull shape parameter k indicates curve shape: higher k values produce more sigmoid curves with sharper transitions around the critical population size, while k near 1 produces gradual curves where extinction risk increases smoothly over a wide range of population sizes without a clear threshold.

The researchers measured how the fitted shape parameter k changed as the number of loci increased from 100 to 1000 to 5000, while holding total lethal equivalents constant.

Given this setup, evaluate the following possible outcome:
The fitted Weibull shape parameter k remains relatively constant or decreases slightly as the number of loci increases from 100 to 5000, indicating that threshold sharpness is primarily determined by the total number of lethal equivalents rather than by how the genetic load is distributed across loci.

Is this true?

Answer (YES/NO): NO